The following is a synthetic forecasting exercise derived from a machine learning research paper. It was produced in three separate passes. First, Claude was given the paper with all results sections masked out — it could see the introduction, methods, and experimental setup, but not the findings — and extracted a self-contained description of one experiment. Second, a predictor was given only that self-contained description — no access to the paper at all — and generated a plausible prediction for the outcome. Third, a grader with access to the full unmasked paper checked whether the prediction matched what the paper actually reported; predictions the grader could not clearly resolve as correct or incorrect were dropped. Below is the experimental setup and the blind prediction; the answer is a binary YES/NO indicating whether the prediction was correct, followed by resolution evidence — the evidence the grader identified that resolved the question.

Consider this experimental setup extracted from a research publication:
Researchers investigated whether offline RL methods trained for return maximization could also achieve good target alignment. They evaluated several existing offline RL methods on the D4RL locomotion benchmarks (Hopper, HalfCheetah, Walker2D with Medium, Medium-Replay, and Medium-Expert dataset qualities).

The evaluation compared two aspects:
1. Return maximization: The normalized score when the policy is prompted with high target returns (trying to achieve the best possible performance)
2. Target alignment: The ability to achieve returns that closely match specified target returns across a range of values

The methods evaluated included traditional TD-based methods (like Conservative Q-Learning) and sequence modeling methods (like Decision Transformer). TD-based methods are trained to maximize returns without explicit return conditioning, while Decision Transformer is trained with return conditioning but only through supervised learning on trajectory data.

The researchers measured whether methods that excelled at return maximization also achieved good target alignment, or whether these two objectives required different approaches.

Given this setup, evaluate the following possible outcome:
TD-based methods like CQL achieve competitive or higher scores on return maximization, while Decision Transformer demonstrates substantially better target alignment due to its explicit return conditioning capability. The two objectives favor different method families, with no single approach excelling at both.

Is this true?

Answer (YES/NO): NO